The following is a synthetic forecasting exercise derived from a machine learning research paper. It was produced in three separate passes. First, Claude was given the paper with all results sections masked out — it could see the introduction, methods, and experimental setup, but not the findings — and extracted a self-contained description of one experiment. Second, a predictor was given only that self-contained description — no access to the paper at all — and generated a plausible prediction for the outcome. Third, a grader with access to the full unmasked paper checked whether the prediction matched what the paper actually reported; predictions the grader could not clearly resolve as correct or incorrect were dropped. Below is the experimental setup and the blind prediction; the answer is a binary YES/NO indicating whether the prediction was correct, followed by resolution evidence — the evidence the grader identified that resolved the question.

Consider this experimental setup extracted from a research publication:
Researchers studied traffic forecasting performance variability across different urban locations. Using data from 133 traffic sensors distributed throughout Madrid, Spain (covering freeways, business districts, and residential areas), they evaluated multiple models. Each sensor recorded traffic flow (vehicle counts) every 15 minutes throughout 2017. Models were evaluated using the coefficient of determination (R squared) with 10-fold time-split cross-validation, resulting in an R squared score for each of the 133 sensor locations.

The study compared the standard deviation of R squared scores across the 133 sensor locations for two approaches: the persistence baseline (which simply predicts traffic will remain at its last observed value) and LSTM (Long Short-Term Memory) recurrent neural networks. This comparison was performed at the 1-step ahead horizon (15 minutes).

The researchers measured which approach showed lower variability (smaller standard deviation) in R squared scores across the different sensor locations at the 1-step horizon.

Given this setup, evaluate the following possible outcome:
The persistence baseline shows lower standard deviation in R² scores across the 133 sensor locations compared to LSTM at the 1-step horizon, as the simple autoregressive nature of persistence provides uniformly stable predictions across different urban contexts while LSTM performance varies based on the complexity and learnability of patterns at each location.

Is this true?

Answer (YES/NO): NO